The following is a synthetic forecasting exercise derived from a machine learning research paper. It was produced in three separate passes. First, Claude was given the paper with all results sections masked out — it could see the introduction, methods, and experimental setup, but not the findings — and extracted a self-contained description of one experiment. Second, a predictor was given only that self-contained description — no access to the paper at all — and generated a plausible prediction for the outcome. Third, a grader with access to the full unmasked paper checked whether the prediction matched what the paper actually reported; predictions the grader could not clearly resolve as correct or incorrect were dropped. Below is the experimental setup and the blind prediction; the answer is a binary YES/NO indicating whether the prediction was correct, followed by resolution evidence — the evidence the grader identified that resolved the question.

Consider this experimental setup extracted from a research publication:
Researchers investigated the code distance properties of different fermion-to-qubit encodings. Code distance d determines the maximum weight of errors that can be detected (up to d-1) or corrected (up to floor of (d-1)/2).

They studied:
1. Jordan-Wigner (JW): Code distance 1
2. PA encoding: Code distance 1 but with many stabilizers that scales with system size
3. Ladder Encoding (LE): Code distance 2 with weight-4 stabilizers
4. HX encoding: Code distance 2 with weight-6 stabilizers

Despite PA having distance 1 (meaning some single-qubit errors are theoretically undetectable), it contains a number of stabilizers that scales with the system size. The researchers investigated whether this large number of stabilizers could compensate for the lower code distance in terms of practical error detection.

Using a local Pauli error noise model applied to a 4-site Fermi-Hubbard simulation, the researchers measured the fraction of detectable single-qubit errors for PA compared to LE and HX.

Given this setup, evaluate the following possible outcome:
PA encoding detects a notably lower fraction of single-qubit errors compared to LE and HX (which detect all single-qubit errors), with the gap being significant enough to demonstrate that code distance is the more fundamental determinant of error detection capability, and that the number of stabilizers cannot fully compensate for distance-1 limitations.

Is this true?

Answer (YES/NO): NO